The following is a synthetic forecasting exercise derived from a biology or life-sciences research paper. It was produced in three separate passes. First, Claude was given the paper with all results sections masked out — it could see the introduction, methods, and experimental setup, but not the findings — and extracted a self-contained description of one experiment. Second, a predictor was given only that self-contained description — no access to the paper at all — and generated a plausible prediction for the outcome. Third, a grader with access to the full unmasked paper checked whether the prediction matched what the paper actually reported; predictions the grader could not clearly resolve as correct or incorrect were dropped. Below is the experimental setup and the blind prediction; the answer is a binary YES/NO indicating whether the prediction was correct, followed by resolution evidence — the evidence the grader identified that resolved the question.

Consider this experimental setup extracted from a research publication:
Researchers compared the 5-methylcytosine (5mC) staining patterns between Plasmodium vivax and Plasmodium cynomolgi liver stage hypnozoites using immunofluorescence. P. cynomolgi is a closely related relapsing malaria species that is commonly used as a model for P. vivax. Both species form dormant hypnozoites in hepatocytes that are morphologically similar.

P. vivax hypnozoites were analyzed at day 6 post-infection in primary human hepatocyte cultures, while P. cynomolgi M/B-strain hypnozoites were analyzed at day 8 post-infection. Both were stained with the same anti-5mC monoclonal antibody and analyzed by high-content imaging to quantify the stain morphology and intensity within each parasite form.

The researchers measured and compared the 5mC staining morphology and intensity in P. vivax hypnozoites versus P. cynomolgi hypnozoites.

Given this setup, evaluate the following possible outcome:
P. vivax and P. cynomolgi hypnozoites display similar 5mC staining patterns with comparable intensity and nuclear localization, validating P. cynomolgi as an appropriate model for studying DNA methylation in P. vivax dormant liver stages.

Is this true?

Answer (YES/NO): NO